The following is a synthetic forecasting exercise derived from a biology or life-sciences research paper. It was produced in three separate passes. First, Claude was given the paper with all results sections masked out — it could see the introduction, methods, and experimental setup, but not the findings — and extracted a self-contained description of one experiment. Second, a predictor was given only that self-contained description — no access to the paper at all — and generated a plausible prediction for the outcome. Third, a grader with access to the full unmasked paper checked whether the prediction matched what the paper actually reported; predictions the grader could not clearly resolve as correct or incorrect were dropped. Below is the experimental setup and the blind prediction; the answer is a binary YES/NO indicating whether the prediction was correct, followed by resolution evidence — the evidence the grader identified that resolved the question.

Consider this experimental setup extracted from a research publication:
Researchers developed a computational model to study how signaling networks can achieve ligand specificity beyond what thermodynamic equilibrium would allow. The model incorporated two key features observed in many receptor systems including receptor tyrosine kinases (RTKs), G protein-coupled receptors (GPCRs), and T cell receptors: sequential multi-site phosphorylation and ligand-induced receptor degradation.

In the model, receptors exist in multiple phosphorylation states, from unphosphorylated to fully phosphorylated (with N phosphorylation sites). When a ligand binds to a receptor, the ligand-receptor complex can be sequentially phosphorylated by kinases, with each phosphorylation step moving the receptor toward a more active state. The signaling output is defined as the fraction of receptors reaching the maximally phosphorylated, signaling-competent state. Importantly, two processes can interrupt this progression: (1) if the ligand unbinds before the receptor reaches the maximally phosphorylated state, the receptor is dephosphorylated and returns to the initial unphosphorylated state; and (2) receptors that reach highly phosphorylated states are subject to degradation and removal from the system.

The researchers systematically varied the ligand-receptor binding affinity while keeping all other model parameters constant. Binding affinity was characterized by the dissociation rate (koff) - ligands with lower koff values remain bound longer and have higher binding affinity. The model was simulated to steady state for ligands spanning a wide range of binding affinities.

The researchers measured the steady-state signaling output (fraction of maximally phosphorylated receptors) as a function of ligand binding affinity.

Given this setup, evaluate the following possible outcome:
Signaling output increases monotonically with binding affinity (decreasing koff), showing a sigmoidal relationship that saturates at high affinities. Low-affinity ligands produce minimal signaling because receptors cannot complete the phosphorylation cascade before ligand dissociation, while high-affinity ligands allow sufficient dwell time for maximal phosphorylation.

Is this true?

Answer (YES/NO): NO